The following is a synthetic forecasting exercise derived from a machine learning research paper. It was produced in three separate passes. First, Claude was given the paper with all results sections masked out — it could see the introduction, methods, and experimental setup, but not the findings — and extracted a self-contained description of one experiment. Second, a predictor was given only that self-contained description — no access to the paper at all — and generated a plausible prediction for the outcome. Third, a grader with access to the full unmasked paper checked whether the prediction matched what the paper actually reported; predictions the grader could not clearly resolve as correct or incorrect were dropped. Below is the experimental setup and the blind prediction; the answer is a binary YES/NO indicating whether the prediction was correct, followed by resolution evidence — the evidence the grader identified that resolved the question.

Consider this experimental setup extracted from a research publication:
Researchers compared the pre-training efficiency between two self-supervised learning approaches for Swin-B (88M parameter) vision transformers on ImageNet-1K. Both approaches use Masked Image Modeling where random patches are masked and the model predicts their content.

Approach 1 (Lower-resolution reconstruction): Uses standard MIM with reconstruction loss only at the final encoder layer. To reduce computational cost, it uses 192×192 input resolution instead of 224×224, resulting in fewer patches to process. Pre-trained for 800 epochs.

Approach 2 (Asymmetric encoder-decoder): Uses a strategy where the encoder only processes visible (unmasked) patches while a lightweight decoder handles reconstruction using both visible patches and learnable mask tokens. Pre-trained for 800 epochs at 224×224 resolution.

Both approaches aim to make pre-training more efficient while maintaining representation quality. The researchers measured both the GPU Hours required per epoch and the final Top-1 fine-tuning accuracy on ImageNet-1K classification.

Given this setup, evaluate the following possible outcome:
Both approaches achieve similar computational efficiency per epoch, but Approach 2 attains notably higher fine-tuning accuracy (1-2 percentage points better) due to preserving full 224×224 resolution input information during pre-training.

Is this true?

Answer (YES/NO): NO